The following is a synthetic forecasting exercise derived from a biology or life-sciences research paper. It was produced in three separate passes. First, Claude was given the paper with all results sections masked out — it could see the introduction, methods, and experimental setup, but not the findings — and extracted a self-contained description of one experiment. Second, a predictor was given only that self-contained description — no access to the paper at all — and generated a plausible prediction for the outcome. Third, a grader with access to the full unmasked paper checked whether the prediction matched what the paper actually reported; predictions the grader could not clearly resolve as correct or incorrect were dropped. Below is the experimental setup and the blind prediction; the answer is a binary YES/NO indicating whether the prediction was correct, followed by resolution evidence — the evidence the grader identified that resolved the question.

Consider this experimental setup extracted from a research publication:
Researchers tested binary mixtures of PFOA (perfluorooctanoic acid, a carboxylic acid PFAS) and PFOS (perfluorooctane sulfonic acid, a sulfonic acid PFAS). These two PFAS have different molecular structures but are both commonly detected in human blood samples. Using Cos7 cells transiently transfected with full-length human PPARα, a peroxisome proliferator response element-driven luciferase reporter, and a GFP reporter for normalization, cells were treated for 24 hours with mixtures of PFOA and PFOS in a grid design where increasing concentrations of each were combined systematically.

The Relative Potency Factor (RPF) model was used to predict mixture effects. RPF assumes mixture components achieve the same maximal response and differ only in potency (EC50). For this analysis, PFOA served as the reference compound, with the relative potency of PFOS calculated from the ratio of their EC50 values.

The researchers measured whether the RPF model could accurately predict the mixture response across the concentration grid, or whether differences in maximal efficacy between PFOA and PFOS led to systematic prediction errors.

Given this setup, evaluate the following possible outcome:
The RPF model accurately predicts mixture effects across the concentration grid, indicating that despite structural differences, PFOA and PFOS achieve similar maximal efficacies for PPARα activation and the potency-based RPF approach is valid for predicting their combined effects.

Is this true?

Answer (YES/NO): NO